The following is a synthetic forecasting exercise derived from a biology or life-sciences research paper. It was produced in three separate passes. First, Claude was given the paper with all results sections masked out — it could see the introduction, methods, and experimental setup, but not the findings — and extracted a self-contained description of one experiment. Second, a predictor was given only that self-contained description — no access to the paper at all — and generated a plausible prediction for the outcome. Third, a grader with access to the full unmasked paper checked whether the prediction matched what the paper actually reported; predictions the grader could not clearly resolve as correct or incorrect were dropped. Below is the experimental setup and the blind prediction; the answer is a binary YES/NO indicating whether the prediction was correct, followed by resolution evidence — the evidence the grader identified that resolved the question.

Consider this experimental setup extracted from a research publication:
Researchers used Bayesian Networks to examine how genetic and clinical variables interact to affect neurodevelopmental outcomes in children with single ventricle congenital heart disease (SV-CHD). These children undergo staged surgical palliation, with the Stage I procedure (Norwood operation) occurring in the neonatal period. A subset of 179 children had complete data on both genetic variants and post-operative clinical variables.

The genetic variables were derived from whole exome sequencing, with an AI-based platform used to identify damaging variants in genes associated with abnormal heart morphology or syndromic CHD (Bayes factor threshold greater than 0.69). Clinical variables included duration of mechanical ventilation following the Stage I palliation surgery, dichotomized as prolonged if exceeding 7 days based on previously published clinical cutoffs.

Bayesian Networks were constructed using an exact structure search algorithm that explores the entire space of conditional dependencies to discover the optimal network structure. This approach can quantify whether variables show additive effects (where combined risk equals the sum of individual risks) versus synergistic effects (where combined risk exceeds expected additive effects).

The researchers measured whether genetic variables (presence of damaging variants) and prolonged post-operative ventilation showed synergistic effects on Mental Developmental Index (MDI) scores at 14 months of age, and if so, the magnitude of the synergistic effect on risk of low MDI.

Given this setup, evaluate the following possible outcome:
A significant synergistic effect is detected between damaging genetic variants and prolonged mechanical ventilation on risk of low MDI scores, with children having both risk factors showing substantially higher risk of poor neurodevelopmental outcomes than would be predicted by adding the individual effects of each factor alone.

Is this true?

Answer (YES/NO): YES